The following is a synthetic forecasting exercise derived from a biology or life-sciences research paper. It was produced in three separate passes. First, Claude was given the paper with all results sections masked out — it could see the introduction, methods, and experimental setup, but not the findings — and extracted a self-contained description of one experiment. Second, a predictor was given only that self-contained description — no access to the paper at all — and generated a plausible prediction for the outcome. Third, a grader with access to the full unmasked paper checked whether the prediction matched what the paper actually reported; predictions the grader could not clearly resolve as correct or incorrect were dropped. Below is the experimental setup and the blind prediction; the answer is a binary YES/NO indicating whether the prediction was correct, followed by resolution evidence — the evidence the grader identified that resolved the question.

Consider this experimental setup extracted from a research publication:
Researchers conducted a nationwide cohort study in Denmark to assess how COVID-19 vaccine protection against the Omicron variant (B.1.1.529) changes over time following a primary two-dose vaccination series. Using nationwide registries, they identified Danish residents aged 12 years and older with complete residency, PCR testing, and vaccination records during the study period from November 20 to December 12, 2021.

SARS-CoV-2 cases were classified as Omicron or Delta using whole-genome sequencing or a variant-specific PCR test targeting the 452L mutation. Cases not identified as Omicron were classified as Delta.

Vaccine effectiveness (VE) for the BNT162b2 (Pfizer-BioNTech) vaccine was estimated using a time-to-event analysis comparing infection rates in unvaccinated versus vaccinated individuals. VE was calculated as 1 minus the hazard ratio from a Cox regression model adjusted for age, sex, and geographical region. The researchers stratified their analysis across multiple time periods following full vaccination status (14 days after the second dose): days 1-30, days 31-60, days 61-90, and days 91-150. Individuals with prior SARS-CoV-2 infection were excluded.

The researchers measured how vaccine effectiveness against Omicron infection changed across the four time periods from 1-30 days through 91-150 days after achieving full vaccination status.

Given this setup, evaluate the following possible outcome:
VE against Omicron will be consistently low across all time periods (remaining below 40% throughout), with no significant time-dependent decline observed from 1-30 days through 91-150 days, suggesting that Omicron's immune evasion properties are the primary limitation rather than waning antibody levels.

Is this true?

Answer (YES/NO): NO